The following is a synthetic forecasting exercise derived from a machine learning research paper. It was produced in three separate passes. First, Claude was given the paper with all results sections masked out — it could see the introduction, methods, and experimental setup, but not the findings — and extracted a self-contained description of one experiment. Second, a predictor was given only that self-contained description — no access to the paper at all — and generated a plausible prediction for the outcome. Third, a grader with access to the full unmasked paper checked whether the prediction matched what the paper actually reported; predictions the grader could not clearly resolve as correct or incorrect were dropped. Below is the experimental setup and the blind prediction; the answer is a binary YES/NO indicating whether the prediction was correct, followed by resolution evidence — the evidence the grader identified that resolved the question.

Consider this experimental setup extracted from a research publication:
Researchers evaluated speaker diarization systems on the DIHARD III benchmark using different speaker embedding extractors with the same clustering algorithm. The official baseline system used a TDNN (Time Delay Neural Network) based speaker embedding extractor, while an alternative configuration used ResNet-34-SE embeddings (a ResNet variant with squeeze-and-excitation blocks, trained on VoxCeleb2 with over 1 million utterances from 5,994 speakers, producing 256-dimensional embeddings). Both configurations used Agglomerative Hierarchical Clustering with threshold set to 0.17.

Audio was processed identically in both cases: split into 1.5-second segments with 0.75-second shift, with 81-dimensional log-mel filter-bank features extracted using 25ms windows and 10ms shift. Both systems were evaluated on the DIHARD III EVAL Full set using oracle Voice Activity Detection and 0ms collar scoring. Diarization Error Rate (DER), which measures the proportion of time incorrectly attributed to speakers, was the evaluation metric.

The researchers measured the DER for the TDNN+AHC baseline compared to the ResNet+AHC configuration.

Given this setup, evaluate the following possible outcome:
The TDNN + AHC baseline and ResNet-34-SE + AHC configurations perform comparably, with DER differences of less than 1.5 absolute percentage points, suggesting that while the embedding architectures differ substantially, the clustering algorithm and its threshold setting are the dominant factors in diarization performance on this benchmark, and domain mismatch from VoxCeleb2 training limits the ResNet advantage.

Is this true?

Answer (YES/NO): NO